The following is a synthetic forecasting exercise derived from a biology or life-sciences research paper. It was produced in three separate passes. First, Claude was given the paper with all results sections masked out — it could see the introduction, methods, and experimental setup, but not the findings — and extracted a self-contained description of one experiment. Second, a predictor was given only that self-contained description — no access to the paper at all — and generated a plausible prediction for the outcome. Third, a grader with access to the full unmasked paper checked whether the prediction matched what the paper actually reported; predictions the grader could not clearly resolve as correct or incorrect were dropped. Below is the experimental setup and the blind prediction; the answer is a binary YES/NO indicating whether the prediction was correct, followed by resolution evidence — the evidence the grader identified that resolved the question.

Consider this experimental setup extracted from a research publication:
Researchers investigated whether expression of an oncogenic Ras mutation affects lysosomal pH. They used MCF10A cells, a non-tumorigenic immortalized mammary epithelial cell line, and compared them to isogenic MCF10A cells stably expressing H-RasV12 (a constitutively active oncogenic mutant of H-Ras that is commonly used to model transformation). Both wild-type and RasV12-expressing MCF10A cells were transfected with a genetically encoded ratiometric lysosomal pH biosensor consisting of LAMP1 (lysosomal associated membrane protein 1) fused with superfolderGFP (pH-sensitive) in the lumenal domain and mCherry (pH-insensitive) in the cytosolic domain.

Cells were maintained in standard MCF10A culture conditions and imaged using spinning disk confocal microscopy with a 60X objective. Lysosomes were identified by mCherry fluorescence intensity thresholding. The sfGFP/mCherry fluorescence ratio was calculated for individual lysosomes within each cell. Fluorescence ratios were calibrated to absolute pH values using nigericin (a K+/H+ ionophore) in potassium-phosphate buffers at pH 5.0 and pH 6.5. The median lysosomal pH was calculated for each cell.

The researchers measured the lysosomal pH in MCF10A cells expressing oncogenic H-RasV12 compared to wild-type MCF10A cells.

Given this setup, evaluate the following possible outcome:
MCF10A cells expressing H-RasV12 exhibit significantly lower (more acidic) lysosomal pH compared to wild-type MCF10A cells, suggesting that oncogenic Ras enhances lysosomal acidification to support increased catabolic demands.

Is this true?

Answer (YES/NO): YES